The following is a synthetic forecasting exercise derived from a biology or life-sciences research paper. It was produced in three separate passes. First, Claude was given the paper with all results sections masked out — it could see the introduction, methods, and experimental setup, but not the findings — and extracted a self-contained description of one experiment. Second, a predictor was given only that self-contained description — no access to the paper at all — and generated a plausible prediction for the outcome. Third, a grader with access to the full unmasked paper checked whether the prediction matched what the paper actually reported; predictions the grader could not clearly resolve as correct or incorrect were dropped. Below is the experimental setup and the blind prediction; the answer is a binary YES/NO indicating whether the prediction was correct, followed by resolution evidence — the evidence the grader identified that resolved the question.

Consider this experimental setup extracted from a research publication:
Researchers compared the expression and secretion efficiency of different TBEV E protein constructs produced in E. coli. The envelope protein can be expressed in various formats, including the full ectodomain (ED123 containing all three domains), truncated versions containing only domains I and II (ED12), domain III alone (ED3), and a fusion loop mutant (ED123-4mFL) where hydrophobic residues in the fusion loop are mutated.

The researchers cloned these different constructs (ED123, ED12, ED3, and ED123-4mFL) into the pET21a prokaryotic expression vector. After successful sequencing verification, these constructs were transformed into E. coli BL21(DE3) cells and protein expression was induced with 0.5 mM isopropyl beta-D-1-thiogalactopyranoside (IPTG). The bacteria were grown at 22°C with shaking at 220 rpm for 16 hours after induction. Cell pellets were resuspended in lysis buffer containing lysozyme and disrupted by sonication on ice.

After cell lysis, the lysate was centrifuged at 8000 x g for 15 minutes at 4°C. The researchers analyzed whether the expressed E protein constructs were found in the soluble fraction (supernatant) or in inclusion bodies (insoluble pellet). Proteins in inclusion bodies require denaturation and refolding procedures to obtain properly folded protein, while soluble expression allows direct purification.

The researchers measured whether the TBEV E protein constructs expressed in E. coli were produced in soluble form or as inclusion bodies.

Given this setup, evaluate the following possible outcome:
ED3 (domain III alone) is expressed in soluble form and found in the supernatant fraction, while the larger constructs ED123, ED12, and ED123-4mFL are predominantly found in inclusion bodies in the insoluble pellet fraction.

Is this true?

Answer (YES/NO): NO